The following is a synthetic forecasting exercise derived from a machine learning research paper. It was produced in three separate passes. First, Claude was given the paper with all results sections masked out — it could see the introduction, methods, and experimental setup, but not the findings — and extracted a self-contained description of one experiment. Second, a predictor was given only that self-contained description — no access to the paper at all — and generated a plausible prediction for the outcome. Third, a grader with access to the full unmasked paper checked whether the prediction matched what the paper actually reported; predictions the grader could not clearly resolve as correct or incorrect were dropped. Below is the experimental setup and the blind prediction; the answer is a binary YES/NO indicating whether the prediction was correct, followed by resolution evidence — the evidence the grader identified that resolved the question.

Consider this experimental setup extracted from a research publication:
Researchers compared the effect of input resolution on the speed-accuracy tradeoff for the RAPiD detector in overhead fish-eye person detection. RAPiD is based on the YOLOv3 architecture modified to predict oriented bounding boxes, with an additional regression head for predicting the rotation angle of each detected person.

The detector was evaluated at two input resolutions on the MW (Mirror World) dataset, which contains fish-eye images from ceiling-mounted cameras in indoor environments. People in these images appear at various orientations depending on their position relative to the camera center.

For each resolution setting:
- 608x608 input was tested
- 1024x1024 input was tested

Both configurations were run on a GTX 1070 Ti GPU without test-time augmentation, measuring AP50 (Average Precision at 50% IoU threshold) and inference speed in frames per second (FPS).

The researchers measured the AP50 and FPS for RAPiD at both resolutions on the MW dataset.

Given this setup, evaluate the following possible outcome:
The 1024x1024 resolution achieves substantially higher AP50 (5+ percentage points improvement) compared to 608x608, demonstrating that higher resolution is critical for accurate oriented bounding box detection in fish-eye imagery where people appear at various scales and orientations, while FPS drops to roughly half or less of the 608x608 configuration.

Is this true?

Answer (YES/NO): NO